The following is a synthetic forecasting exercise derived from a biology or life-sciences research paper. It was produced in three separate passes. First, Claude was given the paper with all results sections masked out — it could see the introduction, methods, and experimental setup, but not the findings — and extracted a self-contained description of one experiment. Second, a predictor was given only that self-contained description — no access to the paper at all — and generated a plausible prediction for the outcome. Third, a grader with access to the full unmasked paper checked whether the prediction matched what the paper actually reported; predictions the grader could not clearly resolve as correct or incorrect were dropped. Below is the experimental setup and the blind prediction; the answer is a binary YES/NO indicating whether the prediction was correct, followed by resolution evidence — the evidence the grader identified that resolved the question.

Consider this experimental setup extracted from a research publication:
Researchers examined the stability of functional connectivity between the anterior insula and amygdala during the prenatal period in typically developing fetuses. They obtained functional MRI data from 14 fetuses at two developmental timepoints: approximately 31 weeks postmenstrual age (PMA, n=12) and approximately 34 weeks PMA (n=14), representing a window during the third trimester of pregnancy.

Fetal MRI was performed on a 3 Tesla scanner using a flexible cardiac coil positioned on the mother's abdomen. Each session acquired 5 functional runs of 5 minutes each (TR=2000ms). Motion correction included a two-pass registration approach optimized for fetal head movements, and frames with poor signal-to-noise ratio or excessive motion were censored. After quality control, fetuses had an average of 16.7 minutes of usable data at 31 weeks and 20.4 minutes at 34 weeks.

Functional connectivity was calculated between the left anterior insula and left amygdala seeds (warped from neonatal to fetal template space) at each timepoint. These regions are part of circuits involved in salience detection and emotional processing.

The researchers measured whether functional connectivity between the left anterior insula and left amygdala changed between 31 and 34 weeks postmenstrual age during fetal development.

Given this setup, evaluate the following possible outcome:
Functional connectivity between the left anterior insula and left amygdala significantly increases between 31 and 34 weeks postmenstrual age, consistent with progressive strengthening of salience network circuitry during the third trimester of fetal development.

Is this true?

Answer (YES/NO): NO